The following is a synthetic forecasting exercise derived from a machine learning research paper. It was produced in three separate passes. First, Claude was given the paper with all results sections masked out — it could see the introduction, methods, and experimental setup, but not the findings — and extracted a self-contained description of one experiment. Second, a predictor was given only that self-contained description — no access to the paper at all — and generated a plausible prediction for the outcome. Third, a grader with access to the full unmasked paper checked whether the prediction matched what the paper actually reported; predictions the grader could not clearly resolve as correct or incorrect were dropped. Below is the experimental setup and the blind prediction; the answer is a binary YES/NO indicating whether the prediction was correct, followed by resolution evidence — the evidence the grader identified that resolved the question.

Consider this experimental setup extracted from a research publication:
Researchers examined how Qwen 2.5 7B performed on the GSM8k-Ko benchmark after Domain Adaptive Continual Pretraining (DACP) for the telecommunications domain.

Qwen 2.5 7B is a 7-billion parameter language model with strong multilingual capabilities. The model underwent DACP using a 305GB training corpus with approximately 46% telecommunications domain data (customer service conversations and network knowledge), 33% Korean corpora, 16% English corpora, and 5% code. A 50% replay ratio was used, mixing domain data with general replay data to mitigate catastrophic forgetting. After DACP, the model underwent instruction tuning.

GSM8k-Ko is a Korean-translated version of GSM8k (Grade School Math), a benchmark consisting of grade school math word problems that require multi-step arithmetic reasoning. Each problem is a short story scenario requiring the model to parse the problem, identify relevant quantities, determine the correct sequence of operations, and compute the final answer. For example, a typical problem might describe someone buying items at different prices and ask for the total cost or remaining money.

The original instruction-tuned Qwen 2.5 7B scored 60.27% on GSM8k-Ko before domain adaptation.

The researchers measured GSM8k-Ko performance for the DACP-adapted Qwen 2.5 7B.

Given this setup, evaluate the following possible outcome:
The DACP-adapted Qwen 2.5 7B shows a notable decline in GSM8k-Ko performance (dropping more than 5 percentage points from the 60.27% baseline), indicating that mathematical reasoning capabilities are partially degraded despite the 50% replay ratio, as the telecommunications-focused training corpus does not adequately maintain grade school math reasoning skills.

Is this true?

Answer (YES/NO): NO